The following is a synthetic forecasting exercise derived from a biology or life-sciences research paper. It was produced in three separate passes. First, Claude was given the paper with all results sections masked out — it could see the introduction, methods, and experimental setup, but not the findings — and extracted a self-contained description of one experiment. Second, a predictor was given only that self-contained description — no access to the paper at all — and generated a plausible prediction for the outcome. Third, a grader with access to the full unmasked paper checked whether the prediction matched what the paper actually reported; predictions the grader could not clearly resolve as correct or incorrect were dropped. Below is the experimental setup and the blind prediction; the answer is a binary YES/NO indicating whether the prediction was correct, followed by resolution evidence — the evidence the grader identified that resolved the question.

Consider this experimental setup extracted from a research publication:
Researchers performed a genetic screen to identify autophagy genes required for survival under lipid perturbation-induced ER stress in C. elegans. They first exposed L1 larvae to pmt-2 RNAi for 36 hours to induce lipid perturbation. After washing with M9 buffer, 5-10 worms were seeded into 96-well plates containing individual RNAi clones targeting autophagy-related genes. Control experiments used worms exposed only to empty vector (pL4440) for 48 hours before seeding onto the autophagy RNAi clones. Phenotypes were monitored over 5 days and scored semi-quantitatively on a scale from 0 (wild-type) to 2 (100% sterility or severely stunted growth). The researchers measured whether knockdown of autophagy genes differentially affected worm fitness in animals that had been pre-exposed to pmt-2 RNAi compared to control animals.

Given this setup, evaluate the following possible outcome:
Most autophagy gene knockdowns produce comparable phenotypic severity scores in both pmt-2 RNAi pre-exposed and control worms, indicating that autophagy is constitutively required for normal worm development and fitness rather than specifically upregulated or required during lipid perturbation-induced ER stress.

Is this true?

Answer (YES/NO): NO